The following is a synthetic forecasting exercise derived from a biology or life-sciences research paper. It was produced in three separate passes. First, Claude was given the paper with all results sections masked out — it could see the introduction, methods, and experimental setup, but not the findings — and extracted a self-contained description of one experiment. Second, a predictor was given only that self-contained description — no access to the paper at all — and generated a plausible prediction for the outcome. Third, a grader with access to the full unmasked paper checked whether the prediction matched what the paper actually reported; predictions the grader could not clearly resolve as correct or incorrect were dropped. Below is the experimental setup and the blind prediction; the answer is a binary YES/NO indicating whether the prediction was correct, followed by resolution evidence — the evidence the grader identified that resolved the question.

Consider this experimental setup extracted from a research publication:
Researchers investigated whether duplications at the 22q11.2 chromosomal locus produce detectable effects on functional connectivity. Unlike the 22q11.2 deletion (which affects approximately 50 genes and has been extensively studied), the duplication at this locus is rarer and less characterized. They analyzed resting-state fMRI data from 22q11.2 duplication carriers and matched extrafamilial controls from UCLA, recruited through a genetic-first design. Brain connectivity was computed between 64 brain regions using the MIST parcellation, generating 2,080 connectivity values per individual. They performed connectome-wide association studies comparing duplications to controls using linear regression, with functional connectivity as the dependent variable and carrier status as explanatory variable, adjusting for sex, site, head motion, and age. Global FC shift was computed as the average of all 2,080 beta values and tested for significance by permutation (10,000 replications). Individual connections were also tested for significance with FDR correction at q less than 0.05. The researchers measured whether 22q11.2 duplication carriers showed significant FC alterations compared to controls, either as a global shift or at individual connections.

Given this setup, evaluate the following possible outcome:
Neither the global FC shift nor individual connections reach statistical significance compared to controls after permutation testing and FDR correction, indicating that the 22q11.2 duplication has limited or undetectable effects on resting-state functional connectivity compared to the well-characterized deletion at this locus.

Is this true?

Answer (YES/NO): NO